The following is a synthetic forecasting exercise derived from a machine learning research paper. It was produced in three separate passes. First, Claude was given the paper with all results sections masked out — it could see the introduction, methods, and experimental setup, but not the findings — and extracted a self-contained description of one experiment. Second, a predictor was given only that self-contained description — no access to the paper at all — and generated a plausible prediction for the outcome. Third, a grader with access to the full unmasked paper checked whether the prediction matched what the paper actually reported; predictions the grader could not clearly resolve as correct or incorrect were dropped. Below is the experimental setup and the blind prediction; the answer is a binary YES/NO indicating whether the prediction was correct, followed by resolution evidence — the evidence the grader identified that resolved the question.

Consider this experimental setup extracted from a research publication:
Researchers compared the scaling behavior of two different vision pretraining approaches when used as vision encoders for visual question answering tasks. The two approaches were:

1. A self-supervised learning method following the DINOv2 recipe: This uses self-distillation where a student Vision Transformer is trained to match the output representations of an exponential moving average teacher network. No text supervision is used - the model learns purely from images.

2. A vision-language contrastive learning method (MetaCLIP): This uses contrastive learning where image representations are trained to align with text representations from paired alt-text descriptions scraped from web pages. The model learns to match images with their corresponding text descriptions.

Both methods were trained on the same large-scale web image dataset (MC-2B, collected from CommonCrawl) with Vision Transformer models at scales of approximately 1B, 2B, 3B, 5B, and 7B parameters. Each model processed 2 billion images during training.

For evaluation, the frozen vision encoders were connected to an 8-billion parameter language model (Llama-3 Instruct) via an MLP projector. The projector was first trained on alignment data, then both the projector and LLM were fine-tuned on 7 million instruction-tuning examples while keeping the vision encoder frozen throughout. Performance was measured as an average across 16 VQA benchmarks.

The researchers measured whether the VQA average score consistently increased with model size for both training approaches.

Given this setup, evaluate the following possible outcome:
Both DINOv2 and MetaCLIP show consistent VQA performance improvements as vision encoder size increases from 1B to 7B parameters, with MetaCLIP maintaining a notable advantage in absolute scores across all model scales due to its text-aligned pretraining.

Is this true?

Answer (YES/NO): NO